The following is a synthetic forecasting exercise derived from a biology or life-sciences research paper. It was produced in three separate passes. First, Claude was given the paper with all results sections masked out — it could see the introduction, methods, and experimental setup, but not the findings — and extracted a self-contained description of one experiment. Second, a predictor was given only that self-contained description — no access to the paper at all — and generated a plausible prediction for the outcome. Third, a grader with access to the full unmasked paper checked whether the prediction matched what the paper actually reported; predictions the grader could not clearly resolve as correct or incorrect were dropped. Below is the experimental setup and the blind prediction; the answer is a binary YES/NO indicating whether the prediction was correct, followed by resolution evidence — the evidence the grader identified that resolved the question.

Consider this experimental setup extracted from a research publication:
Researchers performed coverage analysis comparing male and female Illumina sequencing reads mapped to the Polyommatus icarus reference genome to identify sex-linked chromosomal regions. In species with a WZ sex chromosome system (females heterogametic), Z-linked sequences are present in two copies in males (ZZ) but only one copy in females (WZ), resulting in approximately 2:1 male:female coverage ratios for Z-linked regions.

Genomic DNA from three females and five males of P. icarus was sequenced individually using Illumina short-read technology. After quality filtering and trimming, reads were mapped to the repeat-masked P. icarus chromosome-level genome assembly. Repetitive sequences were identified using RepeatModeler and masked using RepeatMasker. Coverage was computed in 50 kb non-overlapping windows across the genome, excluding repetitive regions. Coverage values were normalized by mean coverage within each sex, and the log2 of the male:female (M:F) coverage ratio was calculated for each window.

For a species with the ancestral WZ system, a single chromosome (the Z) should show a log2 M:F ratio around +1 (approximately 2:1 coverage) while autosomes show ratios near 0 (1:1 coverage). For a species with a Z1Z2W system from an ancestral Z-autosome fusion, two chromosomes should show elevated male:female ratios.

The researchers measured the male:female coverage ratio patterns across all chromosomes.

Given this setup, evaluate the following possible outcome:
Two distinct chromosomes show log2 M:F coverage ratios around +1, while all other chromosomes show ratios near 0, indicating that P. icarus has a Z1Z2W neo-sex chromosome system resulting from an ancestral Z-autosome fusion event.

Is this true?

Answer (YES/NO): NO